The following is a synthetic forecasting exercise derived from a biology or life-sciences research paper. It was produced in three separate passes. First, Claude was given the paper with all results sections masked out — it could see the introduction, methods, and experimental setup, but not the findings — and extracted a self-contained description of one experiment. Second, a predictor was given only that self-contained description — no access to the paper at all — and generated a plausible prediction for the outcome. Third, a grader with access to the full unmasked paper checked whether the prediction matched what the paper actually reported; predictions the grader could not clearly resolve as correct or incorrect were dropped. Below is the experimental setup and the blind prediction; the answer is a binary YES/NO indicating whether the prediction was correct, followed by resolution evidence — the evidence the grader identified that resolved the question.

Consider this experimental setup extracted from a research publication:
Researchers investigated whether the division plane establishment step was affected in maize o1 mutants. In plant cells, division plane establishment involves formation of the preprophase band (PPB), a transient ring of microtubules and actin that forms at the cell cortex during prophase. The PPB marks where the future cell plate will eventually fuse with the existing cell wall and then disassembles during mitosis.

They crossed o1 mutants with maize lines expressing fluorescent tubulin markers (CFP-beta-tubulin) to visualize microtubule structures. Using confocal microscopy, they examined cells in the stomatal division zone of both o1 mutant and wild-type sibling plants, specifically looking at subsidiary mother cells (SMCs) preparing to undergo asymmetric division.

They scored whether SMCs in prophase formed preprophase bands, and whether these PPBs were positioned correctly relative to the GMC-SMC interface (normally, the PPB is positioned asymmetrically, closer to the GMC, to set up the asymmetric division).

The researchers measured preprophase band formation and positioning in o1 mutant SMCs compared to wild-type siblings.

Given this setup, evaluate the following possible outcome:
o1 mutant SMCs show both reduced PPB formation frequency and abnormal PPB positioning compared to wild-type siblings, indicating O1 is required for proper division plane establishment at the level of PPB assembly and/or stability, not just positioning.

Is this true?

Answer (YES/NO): NO